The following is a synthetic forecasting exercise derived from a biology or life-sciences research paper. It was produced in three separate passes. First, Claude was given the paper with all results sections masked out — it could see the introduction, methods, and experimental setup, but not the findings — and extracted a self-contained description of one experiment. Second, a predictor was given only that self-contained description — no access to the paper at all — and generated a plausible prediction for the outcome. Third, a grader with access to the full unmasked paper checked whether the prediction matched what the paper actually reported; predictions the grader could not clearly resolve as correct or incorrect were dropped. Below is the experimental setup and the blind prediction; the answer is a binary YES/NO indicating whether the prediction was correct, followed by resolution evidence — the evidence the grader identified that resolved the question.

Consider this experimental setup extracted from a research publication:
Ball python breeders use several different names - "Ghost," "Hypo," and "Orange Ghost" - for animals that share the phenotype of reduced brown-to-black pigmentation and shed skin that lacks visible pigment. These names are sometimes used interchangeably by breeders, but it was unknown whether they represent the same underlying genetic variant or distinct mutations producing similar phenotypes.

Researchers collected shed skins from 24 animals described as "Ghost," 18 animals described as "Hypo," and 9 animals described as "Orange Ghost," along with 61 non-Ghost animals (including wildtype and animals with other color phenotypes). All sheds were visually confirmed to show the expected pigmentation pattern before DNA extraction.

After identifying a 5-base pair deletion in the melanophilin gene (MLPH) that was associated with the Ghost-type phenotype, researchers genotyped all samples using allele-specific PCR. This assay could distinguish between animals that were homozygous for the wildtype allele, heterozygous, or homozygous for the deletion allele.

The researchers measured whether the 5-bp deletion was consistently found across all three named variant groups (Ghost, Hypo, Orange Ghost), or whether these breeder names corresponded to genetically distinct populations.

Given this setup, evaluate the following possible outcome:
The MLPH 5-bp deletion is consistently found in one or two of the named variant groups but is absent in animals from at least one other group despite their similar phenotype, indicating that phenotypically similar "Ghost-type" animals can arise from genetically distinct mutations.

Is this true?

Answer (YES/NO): NO